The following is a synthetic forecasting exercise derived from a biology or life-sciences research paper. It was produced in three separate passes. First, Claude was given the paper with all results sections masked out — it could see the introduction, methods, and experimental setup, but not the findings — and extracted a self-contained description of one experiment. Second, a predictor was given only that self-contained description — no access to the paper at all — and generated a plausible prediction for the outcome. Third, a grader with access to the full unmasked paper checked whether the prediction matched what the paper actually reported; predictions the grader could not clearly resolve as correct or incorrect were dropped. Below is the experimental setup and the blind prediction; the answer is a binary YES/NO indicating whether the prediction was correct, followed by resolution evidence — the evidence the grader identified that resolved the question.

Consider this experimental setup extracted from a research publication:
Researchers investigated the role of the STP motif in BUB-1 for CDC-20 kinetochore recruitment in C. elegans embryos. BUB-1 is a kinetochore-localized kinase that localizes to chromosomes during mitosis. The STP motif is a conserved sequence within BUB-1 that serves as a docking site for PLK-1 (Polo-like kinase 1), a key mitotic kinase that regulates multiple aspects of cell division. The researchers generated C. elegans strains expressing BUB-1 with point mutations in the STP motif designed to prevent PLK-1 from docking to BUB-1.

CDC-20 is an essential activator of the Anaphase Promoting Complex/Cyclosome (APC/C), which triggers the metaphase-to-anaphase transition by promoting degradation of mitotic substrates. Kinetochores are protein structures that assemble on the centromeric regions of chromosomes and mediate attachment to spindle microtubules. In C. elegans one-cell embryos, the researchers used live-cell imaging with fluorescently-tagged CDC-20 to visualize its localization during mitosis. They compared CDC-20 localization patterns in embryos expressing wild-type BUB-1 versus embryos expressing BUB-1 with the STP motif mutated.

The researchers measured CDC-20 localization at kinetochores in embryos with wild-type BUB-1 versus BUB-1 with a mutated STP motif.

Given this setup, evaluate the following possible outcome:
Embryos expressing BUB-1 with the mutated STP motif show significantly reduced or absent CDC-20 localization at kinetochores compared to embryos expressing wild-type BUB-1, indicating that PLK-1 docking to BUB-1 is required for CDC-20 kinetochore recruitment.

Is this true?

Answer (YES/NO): YES